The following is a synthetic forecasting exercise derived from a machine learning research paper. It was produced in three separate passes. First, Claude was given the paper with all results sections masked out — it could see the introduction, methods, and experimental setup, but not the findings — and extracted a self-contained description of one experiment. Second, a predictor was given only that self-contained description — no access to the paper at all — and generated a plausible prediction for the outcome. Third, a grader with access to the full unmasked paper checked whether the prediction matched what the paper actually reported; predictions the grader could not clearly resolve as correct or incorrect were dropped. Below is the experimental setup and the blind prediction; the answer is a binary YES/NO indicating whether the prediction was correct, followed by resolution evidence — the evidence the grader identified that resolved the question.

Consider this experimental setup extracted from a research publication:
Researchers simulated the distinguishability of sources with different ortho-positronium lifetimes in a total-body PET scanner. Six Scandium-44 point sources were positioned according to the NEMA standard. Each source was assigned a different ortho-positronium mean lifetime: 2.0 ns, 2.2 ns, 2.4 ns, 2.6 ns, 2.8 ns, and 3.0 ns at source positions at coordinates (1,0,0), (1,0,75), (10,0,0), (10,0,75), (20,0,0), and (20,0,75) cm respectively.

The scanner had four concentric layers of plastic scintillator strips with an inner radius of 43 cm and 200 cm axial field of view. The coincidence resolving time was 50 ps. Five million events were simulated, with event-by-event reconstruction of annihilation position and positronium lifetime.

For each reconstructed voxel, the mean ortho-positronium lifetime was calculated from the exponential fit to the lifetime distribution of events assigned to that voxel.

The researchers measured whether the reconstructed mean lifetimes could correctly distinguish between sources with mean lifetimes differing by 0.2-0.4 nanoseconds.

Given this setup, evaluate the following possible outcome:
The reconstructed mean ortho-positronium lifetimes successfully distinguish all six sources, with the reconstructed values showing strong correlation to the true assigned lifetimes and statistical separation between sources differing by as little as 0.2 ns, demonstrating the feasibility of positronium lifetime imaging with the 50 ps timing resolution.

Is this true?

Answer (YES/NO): YES